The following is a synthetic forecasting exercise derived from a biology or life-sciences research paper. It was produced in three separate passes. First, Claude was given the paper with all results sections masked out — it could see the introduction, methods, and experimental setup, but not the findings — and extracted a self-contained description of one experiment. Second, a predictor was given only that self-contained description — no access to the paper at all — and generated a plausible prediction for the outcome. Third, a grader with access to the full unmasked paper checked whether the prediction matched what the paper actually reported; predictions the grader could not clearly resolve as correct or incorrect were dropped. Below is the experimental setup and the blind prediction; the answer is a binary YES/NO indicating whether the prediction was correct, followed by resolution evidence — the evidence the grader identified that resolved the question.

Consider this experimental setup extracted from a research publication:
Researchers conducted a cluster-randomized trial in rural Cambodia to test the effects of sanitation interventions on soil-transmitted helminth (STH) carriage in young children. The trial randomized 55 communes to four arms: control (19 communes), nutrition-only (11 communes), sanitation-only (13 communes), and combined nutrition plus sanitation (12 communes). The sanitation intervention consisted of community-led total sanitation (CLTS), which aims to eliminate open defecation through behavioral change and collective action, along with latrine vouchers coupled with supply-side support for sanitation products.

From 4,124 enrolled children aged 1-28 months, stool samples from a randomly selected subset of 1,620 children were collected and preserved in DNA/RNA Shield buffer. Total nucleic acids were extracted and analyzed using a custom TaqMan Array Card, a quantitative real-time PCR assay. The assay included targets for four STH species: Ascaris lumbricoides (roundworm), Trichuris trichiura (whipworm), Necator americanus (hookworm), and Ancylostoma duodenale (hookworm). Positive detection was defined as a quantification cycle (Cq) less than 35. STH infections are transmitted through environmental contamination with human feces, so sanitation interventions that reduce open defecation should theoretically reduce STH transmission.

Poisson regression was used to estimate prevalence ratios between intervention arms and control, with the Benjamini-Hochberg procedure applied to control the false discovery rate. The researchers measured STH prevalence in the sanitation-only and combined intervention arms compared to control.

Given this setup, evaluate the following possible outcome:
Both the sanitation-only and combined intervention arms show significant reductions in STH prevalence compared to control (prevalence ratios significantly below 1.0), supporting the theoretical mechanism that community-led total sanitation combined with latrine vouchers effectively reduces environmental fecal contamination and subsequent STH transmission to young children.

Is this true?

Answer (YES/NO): NO